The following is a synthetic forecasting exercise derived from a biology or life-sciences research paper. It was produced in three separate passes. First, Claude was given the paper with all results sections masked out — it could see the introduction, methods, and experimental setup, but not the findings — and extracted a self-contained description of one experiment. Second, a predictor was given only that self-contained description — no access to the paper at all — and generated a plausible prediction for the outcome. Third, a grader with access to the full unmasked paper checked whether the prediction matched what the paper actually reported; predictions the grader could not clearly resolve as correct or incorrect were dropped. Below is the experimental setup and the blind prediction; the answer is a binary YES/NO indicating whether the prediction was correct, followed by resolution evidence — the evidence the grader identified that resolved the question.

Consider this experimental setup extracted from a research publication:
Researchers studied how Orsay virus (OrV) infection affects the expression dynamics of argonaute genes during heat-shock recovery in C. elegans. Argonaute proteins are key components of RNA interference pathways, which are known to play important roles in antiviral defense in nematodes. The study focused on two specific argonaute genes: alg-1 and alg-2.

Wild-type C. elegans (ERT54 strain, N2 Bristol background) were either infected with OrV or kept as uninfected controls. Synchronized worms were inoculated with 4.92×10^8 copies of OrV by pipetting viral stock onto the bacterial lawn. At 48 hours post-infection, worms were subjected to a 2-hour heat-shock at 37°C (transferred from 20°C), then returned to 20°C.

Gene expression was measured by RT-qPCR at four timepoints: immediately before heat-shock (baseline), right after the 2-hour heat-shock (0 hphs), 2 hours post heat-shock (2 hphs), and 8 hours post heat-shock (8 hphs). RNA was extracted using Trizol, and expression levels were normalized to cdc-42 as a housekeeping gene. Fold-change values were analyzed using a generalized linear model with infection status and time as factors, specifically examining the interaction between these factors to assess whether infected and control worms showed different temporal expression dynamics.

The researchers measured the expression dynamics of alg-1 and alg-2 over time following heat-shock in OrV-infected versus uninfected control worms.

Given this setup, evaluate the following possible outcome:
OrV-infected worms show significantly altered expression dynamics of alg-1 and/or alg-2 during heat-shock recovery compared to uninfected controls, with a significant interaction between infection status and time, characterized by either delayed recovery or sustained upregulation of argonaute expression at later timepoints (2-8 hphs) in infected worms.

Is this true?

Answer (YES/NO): NO